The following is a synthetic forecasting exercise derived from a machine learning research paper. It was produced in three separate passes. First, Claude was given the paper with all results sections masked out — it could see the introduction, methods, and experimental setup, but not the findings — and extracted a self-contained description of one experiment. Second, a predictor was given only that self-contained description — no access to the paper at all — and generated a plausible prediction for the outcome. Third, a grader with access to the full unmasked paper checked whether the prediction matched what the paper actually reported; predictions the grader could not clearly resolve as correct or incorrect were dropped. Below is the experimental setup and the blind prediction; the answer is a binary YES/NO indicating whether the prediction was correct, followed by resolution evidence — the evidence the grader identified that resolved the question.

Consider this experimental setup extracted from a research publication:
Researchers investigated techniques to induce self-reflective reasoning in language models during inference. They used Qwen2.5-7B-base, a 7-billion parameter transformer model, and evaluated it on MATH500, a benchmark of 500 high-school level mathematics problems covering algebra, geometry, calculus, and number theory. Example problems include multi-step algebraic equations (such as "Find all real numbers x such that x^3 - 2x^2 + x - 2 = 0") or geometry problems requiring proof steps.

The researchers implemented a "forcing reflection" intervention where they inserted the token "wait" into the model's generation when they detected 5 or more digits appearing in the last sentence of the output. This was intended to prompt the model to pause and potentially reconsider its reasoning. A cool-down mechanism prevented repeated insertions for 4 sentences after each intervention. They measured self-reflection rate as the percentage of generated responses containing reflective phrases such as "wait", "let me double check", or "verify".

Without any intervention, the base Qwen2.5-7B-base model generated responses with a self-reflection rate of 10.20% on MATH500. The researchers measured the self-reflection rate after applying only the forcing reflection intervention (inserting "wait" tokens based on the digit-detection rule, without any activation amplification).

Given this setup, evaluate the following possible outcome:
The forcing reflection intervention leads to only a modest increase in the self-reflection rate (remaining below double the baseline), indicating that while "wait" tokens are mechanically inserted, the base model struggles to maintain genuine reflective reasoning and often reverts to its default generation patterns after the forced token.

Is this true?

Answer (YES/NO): NO